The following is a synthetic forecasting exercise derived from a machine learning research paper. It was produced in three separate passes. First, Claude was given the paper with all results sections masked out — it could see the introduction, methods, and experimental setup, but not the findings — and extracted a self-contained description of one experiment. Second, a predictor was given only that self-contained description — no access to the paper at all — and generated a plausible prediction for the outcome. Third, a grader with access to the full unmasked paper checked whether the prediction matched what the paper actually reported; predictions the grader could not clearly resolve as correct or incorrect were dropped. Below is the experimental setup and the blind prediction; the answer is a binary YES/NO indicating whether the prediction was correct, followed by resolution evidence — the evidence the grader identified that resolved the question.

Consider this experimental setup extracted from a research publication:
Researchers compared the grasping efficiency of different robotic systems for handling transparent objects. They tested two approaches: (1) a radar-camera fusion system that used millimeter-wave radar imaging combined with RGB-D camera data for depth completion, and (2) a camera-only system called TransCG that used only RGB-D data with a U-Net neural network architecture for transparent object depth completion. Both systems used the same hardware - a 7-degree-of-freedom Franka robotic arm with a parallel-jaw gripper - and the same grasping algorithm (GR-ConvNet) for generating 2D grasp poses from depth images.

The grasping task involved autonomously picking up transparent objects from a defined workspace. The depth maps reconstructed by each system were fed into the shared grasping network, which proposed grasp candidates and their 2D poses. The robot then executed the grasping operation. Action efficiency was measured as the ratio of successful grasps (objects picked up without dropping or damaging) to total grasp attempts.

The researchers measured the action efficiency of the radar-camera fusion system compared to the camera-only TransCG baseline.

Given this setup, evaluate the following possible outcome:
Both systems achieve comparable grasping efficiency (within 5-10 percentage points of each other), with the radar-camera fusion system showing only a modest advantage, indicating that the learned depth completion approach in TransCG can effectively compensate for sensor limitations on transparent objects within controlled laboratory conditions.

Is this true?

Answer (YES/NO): NO